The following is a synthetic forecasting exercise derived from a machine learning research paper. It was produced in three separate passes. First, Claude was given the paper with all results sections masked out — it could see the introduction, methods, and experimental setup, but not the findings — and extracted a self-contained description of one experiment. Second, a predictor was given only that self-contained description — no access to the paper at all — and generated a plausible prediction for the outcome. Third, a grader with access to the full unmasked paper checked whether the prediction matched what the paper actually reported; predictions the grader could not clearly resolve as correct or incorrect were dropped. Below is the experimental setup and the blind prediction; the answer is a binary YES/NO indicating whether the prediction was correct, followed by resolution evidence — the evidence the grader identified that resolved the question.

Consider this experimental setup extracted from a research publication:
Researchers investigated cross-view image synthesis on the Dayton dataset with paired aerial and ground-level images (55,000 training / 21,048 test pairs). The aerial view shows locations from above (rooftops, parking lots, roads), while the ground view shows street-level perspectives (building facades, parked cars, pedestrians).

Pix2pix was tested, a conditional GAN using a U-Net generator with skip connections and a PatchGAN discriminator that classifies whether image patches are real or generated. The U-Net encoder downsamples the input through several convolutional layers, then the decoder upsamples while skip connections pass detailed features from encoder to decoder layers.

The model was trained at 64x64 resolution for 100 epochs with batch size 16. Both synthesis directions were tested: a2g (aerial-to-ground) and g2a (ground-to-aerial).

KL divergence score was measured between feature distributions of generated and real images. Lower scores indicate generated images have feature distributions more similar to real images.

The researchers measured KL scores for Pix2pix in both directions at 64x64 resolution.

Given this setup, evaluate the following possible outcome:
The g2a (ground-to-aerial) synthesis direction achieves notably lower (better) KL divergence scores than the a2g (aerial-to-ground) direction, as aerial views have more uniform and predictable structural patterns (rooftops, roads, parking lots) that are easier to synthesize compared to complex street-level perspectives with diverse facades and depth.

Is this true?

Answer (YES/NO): NO